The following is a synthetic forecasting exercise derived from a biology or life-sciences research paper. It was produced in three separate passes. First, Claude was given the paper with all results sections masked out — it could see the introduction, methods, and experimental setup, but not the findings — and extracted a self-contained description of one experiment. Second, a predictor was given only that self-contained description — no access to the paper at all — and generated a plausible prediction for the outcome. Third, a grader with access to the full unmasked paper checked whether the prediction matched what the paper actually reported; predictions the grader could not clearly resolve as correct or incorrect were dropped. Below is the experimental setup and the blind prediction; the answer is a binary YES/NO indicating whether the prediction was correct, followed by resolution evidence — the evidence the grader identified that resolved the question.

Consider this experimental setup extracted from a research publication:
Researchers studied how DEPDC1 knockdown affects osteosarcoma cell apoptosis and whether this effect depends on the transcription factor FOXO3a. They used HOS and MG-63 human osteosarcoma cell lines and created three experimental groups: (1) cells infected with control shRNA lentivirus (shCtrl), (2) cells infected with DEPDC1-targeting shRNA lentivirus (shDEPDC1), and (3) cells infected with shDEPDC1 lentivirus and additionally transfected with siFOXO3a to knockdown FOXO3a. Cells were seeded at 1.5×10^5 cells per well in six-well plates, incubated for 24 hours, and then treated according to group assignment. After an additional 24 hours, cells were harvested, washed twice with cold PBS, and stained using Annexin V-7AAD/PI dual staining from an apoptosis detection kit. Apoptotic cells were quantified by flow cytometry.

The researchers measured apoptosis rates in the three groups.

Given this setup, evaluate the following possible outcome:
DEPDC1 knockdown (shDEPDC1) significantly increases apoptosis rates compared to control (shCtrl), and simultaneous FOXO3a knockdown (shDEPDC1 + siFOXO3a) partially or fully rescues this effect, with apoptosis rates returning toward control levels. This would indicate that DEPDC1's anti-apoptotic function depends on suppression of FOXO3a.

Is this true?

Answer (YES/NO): YES